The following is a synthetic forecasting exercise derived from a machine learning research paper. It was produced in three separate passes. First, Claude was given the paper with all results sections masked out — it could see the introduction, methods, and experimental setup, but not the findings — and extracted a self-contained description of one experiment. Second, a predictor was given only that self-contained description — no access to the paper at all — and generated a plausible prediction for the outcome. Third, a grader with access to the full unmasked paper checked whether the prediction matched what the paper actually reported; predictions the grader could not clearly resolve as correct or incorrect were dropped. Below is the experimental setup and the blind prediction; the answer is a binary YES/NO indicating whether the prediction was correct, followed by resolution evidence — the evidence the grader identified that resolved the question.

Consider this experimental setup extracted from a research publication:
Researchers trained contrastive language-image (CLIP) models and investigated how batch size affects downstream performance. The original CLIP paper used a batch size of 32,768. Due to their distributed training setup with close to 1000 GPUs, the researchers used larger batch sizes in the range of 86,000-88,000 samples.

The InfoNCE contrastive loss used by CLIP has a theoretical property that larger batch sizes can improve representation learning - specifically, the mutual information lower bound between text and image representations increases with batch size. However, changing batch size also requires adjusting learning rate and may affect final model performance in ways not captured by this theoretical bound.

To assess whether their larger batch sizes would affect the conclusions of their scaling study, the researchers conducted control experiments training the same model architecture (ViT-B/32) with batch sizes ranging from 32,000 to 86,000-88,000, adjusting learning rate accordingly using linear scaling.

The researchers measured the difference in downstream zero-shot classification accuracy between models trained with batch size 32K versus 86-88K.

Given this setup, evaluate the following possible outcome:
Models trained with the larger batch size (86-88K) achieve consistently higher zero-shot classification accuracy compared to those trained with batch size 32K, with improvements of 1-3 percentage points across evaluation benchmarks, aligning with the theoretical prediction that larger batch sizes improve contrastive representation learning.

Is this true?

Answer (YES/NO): NO